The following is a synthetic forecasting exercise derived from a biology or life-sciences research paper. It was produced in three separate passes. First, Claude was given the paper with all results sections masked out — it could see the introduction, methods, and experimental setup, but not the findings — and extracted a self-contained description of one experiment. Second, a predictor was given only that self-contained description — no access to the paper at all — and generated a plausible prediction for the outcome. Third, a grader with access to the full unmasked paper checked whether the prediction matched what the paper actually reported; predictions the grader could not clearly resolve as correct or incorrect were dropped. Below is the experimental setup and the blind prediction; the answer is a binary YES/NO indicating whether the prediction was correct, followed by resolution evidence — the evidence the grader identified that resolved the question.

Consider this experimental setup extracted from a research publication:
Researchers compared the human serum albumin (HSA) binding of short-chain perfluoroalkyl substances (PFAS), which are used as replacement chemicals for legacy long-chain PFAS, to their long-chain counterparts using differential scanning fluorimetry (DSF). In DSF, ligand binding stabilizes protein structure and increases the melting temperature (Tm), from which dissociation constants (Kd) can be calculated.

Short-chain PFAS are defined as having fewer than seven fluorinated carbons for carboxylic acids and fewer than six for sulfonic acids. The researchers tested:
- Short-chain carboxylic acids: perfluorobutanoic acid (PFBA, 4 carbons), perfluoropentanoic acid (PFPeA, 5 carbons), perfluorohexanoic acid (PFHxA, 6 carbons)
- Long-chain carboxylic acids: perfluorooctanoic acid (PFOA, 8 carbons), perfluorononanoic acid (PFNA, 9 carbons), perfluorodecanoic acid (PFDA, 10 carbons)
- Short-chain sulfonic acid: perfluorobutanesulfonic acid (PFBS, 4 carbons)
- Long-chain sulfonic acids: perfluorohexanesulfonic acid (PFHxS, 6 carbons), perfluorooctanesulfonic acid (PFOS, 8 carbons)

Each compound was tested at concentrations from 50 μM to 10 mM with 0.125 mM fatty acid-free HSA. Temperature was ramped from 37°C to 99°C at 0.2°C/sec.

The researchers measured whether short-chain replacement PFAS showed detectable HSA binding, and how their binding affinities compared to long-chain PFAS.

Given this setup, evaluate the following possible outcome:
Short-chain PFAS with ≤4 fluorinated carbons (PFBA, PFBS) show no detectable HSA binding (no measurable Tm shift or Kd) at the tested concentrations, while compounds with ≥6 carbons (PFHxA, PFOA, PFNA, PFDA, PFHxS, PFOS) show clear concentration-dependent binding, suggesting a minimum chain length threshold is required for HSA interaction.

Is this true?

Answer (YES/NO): NO